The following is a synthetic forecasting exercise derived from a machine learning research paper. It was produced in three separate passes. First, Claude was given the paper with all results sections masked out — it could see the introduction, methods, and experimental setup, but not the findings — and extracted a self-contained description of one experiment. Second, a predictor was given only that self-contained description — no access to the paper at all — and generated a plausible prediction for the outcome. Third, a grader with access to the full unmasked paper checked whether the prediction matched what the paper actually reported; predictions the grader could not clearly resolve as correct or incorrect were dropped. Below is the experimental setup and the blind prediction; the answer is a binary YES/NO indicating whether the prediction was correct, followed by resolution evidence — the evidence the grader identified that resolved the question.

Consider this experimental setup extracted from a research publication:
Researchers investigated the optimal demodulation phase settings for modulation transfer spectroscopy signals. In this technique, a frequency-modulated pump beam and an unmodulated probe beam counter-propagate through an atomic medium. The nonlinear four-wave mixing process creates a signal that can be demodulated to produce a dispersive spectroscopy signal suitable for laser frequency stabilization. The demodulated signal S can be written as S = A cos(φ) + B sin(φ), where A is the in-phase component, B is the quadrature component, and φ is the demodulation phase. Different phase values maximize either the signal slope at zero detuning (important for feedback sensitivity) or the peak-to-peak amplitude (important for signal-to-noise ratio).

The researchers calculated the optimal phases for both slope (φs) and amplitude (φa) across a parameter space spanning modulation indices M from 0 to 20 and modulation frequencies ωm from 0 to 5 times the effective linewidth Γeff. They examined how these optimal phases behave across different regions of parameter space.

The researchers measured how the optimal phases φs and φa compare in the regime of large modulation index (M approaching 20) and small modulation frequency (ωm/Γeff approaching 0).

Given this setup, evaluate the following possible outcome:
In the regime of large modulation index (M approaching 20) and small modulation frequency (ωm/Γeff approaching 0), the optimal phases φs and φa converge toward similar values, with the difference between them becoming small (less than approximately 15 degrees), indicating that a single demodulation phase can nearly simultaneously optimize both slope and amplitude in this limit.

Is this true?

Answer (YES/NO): YES